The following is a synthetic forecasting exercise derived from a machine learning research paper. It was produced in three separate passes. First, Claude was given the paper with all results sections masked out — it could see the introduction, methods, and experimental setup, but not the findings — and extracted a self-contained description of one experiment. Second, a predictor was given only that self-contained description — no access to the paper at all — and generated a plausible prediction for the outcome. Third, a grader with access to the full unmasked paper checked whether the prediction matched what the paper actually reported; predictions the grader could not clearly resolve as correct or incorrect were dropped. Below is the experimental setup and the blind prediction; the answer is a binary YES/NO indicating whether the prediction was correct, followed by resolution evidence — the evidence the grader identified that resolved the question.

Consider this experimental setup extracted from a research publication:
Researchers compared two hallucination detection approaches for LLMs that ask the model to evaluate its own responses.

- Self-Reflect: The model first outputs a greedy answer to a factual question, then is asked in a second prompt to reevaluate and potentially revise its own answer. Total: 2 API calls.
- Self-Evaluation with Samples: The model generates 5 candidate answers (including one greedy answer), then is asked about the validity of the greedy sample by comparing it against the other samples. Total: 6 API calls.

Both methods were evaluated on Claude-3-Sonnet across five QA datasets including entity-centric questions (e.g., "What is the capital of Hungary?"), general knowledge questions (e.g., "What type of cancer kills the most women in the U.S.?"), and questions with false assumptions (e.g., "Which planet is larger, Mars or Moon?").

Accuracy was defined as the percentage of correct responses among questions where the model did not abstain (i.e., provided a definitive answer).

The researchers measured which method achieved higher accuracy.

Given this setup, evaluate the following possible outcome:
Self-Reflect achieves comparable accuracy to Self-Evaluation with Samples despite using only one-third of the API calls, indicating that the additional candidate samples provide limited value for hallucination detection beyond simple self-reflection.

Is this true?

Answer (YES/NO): YES